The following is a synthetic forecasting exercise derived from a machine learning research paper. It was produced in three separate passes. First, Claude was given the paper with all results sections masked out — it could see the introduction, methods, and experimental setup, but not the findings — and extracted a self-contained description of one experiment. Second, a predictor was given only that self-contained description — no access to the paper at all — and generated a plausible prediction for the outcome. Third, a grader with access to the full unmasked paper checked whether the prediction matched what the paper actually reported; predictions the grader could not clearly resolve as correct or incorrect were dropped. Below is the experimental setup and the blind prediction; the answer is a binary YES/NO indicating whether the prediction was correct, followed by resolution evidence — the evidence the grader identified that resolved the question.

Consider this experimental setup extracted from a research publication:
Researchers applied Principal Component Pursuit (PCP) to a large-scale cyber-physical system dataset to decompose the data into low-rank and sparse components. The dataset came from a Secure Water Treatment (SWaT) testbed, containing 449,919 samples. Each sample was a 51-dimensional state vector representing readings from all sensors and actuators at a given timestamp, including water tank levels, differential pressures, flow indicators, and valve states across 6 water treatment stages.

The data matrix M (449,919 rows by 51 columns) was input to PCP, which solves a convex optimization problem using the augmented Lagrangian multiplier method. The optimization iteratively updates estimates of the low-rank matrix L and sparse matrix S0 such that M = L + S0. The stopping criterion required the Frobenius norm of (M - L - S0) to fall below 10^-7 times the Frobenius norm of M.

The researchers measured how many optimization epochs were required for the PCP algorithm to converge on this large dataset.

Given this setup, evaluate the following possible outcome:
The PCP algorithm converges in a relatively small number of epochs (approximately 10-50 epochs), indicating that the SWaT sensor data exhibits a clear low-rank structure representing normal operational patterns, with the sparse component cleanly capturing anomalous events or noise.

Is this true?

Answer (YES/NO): NO